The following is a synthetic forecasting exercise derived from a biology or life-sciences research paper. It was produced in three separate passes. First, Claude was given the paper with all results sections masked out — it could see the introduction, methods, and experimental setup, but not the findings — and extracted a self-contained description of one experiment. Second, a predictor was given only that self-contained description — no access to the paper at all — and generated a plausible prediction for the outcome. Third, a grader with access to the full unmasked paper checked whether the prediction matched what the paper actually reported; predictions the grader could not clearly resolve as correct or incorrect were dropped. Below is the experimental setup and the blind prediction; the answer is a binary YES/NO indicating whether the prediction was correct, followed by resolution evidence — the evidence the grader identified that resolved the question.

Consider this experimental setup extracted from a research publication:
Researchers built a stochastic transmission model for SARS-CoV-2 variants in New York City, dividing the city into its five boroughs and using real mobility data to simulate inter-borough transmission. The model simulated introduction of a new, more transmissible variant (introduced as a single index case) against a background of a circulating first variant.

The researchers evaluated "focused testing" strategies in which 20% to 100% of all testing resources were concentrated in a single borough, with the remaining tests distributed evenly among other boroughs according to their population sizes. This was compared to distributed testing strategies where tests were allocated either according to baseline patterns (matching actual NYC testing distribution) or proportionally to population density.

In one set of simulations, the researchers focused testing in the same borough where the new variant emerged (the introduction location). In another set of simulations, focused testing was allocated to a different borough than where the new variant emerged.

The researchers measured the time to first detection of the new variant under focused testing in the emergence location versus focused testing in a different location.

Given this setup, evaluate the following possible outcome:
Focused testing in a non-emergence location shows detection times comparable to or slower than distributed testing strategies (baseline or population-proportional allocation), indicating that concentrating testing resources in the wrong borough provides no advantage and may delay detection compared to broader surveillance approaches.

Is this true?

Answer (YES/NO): YES